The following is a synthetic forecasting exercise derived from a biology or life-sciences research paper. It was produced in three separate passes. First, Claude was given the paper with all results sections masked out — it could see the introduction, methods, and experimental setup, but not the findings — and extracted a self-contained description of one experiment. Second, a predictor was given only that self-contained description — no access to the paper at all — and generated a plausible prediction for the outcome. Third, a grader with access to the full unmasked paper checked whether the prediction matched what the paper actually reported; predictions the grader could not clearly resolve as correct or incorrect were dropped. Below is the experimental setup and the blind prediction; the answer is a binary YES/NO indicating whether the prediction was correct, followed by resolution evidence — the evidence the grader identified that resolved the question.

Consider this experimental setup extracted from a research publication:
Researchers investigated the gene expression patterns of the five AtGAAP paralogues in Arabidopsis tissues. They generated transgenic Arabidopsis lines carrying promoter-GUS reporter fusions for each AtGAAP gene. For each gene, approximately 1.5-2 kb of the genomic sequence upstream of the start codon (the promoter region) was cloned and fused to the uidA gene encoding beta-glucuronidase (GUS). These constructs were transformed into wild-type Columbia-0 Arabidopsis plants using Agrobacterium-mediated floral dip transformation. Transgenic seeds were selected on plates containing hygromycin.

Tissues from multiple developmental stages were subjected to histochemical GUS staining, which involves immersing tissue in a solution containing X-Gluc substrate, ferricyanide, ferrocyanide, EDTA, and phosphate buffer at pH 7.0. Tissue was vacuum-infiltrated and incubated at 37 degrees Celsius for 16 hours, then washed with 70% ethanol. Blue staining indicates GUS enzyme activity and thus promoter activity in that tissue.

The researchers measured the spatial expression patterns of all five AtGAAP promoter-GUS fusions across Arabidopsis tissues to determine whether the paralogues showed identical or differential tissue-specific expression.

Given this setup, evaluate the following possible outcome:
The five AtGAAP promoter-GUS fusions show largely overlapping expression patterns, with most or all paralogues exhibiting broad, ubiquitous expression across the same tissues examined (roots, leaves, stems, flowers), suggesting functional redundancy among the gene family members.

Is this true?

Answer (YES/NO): NO